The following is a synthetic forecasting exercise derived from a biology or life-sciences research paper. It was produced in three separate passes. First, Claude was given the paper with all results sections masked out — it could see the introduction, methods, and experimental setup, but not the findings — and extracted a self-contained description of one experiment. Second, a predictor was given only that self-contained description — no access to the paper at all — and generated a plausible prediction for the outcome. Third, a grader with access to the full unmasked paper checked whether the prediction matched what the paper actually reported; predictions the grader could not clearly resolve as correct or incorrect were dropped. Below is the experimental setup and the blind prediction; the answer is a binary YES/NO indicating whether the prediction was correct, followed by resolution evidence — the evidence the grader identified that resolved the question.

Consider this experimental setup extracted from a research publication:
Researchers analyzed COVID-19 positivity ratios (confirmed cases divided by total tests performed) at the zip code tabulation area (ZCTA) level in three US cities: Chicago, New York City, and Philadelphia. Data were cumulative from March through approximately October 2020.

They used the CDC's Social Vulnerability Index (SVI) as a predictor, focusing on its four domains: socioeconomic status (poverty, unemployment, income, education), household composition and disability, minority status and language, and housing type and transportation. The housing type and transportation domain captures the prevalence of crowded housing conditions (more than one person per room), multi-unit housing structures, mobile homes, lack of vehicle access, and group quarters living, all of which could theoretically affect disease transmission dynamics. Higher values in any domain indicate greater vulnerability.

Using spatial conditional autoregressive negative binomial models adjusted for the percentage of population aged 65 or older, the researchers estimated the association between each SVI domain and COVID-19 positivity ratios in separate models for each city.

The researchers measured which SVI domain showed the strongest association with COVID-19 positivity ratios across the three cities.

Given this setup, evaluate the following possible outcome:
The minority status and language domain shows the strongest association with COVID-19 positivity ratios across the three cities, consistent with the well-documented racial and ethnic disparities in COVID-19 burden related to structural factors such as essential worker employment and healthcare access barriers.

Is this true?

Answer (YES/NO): NO